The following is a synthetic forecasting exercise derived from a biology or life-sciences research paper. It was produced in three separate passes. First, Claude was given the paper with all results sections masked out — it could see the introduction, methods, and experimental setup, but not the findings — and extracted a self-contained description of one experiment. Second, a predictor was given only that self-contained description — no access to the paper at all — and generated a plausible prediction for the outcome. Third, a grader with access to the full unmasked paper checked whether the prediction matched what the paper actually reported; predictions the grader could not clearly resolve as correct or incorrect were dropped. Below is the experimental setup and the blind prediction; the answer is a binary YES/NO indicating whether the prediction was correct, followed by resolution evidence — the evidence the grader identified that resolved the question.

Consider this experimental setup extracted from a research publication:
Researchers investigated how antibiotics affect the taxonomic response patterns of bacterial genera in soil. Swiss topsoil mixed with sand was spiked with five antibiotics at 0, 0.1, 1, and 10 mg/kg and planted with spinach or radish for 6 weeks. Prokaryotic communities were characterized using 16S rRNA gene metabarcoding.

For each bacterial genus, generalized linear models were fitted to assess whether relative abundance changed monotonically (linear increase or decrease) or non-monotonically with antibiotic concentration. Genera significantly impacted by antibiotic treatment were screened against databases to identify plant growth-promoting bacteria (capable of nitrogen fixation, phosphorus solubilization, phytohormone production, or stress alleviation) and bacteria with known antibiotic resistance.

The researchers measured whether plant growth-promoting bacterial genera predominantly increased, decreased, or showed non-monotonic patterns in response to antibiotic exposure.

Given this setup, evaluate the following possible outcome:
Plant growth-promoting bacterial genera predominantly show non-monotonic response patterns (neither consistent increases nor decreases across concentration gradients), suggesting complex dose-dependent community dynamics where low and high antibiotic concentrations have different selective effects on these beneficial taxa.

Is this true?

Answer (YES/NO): NO